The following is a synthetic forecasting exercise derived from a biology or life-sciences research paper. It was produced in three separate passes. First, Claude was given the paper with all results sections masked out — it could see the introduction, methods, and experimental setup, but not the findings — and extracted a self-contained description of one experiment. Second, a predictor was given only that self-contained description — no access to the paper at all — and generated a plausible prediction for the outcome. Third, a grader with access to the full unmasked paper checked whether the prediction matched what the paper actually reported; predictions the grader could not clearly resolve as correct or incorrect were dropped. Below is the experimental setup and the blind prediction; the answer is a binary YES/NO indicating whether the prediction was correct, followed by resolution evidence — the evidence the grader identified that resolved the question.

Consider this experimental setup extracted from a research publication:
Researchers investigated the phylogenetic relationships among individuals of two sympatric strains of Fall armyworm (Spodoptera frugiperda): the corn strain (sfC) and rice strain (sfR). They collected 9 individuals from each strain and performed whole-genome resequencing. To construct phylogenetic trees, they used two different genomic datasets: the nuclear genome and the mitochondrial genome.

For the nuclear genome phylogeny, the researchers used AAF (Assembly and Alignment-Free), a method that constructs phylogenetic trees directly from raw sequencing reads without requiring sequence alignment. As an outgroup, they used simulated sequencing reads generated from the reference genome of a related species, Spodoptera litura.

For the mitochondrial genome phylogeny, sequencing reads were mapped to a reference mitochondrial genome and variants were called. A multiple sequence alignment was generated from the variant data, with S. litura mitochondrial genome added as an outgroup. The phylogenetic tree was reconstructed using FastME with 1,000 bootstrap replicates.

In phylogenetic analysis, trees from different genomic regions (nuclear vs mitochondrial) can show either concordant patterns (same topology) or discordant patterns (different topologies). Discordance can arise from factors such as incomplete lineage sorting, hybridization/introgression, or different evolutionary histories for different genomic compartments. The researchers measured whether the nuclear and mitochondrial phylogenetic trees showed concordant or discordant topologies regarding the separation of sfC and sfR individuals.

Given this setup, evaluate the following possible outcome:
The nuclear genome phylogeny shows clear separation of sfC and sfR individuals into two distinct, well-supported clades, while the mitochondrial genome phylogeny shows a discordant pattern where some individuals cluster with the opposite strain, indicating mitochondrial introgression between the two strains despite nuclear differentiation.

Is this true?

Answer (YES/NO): NO